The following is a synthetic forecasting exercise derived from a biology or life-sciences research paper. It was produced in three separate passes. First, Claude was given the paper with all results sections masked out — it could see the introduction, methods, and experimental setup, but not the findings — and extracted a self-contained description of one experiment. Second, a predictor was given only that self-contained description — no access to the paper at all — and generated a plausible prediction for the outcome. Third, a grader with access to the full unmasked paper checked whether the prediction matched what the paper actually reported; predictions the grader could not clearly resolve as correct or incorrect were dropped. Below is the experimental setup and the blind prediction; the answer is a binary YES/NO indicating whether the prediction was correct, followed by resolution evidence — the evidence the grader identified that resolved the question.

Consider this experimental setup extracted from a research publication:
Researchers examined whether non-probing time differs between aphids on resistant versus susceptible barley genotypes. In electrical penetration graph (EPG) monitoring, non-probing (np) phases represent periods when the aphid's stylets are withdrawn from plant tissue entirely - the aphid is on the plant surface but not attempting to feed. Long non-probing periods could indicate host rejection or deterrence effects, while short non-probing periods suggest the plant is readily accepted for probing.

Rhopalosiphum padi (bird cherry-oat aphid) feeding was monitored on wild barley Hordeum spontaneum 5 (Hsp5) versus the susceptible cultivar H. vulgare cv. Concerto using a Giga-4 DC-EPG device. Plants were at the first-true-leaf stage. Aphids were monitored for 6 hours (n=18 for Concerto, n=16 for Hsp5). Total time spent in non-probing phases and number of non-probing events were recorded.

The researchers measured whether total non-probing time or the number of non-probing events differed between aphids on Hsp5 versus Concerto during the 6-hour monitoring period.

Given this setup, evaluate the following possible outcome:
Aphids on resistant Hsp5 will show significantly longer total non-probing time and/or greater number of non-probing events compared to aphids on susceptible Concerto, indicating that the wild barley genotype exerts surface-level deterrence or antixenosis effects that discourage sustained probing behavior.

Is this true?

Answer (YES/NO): NO